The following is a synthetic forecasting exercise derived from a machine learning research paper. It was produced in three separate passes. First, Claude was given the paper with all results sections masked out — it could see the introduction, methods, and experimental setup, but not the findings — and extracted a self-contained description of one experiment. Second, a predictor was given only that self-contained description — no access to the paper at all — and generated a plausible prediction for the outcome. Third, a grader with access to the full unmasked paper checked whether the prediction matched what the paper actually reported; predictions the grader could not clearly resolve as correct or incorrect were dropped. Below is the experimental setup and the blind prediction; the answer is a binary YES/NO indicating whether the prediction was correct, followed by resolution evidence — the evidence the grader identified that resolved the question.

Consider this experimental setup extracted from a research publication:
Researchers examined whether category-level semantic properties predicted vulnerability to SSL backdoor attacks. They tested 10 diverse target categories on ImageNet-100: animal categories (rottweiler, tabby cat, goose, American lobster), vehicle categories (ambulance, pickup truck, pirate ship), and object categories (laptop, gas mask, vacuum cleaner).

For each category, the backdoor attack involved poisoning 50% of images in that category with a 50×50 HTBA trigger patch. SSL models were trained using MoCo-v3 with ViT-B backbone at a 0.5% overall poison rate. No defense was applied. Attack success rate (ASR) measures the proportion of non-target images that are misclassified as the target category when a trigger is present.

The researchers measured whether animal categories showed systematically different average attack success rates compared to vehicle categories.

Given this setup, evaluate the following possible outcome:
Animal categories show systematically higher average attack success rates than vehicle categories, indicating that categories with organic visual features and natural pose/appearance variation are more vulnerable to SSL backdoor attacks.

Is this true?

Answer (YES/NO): YES